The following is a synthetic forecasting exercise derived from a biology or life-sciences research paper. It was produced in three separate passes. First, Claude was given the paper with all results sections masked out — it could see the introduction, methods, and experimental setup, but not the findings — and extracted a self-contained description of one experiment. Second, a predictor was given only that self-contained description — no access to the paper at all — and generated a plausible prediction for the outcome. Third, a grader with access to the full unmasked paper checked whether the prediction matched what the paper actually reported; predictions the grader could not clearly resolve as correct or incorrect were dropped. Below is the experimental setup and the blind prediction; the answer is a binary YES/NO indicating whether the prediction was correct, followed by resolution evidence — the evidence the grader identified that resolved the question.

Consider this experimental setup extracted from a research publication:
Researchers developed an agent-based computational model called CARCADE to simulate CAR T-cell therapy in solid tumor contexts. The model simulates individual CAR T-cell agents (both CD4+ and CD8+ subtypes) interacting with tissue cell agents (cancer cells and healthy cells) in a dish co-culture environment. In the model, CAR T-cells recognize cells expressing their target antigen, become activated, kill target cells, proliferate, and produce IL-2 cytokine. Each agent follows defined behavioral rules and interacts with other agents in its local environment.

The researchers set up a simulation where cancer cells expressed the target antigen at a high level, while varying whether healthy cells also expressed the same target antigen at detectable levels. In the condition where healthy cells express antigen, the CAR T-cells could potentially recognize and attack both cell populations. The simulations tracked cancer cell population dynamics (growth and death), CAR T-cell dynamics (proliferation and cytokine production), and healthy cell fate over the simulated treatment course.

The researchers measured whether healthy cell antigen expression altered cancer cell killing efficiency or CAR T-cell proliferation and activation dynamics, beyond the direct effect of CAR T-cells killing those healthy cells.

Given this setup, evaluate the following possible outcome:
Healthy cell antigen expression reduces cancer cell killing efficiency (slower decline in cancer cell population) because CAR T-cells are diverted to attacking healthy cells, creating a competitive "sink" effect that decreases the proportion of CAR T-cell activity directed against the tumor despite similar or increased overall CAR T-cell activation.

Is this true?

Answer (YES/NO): NO